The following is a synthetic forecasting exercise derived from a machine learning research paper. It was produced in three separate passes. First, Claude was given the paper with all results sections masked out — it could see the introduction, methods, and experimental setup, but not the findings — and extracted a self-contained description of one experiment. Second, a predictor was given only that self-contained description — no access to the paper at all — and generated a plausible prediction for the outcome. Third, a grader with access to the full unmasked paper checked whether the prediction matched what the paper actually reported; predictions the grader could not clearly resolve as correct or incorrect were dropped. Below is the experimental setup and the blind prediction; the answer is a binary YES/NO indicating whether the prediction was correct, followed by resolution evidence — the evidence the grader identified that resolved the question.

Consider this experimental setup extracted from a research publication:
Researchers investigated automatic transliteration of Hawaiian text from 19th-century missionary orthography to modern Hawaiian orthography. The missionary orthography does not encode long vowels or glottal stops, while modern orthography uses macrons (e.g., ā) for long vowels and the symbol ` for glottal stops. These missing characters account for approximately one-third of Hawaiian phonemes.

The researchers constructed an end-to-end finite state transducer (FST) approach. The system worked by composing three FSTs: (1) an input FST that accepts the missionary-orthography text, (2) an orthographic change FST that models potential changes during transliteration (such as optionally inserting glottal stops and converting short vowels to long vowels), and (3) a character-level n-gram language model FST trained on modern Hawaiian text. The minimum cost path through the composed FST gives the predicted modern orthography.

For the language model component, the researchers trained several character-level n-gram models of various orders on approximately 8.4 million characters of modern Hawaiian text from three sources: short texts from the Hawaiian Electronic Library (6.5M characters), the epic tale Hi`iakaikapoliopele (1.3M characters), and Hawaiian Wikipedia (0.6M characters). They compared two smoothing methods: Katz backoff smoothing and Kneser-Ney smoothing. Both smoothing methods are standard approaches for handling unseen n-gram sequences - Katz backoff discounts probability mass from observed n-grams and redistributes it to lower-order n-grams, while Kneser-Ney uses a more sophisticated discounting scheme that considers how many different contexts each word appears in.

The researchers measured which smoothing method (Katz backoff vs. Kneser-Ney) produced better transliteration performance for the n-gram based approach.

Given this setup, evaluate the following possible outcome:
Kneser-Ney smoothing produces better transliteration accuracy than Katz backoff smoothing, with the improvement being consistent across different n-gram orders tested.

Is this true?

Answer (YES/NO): YES